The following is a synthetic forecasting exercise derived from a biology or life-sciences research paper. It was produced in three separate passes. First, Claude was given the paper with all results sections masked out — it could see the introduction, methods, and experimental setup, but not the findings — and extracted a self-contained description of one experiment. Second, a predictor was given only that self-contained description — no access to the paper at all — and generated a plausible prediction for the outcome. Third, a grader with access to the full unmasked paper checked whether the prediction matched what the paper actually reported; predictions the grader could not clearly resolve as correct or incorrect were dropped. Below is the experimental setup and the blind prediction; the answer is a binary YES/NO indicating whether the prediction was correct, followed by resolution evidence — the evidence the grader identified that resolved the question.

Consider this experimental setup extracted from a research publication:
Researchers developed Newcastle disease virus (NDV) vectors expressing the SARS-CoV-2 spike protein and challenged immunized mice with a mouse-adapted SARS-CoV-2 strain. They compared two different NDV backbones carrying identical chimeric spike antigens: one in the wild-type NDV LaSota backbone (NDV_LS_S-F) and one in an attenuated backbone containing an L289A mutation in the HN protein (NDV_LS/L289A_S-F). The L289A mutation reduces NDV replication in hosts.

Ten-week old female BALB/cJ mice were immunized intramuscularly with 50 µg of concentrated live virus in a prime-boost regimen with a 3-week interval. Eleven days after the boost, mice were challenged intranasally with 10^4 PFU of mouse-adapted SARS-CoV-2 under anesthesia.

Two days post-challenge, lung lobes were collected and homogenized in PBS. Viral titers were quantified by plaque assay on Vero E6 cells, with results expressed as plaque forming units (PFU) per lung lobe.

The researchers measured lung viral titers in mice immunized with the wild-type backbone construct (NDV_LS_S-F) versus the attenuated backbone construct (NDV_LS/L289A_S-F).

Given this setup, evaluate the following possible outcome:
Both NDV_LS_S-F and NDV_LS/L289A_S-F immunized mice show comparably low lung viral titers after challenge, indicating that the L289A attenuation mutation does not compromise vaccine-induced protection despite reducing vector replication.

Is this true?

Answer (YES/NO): YES